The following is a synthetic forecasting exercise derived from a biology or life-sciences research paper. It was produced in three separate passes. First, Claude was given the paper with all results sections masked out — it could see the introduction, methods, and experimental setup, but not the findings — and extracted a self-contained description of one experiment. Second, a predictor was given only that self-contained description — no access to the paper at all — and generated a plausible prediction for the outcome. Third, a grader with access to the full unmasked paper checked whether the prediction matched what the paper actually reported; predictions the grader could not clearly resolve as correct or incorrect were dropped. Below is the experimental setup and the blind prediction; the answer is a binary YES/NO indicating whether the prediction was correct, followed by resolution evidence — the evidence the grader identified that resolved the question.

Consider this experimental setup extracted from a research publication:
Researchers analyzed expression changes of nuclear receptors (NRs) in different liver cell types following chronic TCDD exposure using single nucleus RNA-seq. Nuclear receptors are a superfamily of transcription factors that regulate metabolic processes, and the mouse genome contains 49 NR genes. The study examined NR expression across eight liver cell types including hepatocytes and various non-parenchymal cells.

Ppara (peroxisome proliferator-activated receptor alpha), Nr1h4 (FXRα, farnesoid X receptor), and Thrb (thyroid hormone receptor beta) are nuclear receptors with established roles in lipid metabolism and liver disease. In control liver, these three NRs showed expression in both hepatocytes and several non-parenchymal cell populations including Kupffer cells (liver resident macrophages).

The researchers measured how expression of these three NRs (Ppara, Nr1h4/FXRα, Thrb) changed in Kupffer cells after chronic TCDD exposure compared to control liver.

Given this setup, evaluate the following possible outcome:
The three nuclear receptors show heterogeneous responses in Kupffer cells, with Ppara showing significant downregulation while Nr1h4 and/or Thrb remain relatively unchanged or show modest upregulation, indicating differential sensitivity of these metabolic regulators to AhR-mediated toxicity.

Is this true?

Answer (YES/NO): NO